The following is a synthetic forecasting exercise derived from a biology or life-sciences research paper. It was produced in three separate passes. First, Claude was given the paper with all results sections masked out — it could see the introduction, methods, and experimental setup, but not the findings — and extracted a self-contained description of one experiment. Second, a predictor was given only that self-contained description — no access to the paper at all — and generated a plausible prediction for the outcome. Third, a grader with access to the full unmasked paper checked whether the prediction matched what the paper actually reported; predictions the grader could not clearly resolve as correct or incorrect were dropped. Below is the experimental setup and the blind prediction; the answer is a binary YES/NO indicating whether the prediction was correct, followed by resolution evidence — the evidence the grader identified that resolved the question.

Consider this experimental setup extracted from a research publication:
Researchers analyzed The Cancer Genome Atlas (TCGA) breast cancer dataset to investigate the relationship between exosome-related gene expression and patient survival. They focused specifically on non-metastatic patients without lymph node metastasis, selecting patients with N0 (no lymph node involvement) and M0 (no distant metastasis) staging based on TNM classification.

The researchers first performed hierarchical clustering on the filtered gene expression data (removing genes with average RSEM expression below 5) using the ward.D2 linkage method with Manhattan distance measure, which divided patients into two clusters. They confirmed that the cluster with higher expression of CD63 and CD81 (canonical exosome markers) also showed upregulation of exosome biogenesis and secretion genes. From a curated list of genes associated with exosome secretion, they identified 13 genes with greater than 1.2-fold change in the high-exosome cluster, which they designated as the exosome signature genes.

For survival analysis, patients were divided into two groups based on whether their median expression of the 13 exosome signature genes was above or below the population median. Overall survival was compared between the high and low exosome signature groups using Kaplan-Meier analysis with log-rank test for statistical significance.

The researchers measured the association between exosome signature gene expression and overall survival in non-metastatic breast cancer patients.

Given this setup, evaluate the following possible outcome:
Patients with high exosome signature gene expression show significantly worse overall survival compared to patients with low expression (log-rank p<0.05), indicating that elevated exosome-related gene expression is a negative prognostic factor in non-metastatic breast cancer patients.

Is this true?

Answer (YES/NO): NO